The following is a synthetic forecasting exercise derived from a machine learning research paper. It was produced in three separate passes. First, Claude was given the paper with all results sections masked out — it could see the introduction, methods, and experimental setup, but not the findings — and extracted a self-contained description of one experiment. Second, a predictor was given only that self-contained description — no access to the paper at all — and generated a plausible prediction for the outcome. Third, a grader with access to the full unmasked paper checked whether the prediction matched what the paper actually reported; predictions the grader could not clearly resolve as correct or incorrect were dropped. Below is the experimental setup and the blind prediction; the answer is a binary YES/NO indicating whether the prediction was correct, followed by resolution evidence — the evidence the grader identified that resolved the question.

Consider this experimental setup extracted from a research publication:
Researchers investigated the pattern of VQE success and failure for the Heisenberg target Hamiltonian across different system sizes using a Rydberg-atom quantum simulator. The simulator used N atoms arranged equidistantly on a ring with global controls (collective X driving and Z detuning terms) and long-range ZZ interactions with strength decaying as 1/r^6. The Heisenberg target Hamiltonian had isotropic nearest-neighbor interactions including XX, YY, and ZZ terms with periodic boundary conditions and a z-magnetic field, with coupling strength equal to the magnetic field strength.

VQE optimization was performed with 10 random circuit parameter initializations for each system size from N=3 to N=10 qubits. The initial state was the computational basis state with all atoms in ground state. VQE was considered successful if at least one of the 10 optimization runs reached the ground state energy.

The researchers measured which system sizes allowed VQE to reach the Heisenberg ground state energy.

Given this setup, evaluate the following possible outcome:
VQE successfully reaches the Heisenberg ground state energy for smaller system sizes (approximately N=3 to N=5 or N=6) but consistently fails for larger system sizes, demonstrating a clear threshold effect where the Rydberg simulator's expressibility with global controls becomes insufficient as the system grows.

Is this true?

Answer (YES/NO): NO